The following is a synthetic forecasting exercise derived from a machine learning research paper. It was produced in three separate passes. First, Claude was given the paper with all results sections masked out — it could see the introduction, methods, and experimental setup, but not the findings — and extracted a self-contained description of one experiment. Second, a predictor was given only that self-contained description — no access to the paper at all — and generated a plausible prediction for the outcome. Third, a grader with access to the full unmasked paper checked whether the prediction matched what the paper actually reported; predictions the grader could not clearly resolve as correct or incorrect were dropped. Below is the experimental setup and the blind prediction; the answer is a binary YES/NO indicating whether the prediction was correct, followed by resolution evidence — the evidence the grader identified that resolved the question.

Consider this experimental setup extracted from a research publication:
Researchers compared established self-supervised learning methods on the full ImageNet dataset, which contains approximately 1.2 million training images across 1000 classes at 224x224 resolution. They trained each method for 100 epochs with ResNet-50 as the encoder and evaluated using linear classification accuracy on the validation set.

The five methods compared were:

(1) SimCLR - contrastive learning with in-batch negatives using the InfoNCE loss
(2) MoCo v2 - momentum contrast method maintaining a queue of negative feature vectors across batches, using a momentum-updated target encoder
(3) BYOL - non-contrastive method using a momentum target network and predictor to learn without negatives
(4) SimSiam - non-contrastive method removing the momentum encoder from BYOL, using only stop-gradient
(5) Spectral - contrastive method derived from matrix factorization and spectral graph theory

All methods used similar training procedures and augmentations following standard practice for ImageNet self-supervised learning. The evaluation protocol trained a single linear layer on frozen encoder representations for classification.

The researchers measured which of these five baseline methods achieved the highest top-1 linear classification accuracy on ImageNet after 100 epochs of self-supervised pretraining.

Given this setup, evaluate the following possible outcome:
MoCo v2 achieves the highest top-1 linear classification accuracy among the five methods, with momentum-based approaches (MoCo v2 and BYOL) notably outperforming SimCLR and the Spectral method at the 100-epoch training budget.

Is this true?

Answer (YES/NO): NO